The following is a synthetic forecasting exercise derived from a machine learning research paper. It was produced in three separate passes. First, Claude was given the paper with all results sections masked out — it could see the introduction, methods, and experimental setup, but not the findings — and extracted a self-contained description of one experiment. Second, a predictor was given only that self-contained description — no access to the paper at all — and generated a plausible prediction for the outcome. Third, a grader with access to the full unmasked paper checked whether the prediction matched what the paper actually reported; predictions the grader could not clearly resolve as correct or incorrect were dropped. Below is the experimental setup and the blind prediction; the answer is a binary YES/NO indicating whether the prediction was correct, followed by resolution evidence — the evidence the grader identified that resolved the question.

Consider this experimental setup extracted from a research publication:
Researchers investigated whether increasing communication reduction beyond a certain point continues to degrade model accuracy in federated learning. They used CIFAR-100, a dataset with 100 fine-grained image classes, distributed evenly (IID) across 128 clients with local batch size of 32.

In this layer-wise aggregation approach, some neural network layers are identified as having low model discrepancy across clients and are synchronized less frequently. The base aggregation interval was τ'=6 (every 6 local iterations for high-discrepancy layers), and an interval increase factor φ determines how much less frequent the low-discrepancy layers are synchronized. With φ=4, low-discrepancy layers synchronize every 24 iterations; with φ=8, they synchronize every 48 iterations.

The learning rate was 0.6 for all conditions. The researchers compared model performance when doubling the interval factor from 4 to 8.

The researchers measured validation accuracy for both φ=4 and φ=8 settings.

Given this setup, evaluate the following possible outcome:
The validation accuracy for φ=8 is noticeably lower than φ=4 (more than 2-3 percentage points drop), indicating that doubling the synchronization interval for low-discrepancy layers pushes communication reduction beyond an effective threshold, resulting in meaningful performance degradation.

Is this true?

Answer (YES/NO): NO